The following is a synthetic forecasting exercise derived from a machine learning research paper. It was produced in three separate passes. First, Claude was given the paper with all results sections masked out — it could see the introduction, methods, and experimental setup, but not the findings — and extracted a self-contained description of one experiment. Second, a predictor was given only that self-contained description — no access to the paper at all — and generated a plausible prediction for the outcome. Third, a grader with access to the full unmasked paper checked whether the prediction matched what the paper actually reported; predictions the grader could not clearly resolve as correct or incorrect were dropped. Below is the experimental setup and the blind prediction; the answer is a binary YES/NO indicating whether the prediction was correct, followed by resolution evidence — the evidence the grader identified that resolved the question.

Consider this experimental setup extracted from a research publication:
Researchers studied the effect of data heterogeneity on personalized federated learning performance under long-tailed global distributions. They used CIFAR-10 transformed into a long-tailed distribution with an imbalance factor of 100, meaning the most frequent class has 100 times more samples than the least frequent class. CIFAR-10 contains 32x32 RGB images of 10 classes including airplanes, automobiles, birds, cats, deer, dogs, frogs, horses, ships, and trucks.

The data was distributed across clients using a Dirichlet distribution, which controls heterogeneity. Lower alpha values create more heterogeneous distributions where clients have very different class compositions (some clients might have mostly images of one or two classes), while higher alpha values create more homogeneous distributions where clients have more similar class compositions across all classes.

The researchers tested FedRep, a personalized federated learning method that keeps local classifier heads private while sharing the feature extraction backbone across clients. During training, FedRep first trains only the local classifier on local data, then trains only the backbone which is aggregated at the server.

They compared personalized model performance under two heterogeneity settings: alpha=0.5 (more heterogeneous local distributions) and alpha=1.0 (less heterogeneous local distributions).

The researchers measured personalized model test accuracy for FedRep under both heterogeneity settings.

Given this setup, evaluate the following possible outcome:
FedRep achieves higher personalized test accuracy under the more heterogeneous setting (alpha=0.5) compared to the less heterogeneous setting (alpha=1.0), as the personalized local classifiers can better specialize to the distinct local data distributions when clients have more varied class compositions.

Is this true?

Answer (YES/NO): NO